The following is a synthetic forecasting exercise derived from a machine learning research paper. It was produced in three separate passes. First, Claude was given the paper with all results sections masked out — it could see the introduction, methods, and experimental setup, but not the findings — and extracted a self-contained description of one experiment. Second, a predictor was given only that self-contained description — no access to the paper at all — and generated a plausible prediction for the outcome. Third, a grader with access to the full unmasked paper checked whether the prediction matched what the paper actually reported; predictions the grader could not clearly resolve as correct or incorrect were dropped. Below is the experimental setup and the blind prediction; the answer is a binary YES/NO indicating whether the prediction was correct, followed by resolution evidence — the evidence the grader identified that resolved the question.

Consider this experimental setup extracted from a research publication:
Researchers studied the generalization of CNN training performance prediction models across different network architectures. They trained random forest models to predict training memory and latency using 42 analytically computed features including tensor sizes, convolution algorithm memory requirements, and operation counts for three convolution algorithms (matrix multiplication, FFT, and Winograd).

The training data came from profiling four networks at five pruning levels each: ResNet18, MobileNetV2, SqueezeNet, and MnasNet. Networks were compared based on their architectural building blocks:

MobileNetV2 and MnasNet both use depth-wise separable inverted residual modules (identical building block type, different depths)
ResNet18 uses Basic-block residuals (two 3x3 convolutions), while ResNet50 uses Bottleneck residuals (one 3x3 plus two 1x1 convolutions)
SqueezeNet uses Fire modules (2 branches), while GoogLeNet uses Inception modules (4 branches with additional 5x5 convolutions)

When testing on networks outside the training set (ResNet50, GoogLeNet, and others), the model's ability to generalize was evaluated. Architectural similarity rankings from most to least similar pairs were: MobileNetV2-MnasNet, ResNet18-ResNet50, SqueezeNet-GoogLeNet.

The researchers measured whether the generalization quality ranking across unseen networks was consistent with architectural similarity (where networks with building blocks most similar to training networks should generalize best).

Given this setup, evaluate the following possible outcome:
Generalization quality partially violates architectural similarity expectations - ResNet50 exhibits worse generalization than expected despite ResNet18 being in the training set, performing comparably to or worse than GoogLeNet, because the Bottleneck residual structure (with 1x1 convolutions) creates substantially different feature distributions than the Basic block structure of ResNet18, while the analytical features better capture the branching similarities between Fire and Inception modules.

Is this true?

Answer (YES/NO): NO